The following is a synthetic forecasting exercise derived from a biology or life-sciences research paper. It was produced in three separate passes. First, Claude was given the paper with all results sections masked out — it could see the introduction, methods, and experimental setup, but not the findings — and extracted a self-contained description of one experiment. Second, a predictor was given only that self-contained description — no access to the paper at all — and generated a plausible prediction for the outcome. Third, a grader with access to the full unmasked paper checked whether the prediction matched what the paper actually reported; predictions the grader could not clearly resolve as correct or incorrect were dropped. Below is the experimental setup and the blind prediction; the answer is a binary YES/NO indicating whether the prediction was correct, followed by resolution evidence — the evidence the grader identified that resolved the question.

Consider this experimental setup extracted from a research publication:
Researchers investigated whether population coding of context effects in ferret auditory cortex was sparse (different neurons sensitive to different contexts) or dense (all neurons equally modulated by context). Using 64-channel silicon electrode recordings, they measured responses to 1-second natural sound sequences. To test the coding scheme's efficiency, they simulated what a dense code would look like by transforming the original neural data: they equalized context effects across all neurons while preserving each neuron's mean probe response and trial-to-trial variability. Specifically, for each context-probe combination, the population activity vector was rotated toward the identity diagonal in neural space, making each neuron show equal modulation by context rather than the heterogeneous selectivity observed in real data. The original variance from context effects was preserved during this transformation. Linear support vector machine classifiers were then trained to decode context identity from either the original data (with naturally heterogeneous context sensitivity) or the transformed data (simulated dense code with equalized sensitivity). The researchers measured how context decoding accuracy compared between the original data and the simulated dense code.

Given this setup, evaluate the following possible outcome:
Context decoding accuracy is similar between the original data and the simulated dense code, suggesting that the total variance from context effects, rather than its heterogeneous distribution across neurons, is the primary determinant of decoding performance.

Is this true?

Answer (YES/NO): NO